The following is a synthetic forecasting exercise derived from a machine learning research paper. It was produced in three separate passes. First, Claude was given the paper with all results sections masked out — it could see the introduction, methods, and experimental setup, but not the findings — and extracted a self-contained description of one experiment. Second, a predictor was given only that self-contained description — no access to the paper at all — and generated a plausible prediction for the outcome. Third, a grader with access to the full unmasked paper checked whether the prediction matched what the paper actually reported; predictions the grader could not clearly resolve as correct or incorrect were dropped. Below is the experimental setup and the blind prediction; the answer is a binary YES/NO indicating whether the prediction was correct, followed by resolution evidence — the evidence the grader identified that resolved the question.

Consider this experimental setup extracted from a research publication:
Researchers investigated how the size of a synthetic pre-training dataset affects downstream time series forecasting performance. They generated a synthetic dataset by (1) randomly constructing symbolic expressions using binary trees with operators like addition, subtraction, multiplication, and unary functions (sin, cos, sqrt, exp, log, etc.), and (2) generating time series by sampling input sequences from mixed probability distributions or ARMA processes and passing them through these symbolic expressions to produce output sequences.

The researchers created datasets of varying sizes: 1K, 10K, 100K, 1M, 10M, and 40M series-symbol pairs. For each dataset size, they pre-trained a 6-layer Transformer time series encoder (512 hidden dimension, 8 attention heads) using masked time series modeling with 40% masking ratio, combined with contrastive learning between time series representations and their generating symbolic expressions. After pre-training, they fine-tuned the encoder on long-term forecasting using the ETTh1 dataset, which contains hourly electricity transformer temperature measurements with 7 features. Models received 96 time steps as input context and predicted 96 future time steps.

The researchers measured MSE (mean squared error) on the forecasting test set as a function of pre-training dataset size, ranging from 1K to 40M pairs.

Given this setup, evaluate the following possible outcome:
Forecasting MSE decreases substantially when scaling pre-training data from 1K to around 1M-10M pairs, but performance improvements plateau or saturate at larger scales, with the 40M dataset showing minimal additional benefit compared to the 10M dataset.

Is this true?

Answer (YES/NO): NO